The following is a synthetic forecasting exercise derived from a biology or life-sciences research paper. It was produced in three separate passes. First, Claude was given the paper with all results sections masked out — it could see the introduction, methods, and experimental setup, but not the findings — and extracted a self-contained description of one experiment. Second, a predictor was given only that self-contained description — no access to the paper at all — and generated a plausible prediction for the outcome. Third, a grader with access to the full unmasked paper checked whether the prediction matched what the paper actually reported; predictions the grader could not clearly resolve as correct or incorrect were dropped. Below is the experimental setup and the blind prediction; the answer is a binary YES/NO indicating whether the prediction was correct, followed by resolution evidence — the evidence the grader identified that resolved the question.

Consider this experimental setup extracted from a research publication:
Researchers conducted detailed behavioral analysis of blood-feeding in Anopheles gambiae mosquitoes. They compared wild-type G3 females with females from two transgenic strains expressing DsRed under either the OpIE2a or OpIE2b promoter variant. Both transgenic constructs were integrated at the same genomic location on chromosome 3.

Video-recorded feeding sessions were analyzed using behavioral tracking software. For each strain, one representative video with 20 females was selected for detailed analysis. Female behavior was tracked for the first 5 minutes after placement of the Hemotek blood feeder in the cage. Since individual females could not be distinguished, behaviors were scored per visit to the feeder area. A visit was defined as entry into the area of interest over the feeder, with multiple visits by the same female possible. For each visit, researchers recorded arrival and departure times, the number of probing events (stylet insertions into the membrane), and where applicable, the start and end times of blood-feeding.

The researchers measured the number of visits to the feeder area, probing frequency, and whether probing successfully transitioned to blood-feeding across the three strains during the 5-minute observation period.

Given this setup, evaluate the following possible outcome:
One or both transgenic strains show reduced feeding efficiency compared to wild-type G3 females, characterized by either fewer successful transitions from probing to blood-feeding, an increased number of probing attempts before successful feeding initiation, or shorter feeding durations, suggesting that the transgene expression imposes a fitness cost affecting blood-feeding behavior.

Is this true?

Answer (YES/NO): YES